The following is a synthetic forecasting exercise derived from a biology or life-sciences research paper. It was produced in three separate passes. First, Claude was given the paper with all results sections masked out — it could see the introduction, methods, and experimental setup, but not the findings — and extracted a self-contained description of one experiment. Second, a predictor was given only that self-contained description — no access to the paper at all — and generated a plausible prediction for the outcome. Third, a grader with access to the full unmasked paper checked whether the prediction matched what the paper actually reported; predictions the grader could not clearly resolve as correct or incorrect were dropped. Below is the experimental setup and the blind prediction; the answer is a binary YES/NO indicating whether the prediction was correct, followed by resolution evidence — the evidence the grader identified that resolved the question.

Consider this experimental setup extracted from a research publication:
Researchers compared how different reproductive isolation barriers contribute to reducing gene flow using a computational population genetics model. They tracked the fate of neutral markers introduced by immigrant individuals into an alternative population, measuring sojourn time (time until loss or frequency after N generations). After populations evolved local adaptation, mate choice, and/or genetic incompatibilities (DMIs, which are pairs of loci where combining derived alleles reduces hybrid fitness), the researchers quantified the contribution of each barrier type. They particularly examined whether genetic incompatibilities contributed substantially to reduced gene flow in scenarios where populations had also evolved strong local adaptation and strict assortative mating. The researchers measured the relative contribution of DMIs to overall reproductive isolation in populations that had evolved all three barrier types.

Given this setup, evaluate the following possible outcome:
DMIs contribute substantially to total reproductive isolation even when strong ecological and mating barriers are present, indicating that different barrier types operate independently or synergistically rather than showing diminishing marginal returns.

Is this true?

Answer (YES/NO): NO